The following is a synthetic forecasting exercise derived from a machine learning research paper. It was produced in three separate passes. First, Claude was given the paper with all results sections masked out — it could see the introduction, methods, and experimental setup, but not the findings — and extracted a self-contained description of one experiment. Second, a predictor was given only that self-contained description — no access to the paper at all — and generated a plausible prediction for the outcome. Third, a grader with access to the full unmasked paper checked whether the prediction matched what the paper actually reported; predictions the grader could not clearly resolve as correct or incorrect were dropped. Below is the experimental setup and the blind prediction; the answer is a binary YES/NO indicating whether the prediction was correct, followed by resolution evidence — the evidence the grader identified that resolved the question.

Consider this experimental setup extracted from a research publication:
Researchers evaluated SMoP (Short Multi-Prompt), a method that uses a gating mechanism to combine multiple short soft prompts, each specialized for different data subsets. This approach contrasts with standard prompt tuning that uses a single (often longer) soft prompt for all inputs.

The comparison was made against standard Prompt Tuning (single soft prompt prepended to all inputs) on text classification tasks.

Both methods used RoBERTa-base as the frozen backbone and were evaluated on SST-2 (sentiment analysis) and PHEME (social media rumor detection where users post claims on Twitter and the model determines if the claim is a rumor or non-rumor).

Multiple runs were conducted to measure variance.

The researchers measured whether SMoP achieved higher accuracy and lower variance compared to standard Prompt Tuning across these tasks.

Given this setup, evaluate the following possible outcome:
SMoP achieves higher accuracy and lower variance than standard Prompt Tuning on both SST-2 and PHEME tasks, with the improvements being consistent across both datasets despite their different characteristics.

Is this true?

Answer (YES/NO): NO